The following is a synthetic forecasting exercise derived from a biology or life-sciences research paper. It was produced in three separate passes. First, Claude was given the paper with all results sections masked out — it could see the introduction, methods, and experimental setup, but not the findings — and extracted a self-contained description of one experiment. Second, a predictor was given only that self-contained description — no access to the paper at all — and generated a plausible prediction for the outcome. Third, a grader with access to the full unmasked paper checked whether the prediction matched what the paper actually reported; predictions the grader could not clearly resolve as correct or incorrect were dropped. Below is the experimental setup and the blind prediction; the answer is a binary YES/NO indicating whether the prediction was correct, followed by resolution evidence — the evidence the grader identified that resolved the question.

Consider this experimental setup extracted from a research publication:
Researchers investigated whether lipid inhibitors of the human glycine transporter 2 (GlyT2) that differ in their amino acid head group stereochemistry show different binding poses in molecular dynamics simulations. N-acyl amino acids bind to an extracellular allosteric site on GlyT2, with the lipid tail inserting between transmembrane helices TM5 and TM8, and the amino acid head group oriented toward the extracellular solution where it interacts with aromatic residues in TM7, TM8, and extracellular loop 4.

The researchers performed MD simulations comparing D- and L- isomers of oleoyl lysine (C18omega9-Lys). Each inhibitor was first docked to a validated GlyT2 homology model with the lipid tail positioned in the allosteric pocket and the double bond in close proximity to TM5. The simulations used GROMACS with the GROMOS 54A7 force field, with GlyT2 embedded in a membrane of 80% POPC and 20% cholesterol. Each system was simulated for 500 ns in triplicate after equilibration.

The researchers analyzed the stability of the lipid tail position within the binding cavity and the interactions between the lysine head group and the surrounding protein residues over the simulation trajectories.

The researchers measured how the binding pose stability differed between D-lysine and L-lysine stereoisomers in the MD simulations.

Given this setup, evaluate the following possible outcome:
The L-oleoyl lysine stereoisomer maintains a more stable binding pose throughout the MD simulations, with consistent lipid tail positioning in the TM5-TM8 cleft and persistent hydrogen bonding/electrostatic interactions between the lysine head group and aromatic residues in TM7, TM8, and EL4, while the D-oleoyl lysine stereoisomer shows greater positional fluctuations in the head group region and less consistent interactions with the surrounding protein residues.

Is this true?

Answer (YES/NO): NO